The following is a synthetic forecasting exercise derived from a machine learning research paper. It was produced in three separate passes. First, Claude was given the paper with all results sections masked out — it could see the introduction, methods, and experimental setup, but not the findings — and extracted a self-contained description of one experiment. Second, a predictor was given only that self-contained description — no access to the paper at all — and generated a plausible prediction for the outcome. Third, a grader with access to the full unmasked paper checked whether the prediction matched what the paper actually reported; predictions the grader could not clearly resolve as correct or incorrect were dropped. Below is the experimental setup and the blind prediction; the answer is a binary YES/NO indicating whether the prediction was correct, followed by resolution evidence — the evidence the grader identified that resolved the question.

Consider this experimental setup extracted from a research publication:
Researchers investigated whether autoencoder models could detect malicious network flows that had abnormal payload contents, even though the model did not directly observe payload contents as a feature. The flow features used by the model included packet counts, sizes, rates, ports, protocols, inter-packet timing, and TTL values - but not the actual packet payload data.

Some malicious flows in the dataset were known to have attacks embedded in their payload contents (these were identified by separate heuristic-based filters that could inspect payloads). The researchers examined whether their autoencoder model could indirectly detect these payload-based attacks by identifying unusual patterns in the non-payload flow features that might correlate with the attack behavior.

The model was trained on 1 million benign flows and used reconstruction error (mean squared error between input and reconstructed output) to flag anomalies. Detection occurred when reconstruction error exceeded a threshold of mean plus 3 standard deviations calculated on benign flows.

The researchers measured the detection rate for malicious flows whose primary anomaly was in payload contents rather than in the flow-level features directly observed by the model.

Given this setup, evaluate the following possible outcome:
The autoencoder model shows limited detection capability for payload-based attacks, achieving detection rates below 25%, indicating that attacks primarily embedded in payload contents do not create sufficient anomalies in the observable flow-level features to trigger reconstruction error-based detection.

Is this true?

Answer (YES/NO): YES